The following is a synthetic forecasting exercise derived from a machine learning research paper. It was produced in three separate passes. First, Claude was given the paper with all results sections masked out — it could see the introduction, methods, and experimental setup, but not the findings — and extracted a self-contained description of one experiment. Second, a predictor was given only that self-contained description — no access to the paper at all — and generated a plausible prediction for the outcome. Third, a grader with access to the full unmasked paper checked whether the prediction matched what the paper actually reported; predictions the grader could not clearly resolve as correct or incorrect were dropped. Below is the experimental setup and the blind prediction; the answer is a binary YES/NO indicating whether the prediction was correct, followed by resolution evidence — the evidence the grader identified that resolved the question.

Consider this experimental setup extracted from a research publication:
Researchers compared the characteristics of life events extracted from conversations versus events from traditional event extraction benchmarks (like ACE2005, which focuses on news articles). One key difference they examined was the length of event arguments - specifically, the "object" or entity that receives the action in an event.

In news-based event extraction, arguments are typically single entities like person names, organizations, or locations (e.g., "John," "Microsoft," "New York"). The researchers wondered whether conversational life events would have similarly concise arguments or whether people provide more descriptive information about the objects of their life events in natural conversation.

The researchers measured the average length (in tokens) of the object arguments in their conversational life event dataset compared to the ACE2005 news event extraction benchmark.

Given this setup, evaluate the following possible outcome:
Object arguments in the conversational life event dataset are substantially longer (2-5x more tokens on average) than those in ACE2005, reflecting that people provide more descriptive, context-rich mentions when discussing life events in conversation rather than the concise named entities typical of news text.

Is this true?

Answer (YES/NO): YES